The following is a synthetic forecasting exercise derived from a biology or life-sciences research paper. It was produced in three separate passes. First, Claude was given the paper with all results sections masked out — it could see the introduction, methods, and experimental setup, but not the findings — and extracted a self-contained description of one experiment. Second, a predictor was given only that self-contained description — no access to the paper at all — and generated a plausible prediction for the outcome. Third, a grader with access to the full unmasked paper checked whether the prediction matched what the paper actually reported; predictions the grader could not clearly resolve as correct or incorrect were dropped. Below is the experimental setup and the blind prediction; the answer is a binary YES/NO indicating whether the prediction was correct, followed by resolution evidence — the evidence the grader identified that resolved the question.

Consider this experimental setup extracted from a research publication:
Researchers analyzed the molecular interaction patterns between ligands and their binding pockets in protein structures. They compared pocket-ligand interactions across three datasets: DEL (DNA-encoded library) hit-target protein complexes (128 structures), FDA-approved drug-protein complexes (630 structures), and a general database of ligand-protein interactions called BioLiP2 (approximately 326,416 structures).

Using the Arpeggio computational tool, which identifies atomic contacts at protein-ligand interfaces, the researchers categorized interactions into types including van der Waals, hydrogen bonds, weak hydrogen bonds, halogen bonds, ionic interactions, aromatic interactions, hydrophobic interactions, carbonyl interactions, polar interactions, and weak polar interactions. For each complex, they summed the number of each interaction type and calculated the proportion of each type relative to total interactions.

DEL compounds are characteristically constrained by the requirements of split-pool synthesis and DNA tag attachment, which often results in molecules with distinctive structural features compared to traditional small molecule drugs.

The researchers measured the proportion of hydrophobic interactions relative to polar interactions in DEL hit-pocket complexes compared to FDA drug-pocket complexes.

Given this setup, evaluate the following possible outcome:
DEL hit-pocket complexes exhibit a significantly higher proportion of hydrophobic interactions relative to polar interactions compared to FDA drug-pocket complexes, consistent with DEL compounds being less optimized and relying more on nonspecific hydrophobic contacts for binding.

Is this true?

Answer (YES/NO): NO